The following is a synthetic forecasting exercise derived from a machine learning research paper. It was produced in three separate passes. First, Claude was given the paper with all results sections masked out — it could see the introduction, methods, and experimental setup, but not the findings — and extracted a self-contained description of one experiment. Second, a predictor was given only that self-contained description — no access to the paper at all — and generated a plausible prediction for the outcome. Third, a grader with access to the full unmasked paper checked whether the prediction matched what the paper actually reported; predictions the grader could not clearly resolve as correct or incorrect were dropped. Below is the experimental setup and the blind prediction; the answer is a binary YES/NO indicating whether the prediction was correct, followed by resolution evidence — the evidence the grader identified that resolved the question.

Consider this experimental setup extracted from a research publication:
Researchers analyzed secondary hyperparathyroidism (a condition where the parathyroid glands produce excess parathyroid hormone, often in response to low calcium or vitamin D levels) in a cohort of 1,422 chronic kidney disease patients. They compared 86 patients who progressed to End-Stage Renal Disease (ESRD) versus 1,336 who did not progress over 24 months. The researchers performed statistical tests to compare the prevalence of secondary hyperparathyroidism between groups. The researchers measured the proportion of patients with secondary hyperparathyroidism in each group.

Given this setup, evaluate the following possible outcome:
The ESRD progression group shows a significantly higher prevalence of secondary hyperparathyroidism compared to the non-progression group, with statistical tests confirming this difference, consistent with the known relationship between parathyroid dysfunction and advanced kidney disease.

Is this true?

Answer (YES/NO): YES